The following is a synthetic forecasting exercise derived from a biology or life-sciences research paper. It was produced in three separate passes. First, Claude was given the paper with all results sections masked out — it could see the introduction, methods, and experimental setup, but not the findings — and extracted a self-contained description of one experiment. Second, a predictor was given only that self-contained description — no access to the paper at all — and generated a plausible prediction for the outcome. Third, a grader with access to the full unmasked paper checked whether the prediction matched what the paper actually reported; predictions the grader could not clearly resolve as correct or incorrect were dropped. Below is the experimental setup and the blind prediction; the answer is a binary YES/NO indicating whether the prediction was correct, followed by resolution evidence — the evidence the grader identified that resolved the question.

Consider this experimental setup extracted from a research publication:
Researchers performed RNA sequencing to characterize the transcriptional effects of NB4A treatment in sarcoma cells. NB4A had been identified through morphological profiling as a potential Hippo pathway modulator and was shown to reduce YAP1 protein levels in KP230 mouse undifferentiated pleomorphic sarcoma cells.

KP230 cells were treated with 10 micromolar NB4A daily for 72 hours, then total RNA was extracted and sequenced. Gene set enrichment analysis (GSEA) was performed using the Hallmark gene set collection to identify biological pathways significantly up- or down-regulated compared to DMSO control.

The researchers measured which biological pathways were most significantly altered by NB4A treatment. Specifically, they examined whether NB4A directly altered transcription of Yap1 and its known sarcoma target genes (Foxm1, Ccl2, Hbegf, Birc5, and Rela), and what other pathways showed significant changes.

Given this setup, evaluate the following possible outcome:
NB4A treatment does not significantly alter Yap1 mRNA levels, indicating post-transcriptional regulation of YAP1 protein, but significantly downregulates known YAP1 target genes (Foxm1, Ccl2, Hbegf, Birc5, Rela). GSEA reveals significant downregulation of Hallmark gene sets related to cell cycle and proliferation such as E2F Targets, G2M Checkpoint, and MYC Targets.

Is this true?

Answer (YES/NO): NO